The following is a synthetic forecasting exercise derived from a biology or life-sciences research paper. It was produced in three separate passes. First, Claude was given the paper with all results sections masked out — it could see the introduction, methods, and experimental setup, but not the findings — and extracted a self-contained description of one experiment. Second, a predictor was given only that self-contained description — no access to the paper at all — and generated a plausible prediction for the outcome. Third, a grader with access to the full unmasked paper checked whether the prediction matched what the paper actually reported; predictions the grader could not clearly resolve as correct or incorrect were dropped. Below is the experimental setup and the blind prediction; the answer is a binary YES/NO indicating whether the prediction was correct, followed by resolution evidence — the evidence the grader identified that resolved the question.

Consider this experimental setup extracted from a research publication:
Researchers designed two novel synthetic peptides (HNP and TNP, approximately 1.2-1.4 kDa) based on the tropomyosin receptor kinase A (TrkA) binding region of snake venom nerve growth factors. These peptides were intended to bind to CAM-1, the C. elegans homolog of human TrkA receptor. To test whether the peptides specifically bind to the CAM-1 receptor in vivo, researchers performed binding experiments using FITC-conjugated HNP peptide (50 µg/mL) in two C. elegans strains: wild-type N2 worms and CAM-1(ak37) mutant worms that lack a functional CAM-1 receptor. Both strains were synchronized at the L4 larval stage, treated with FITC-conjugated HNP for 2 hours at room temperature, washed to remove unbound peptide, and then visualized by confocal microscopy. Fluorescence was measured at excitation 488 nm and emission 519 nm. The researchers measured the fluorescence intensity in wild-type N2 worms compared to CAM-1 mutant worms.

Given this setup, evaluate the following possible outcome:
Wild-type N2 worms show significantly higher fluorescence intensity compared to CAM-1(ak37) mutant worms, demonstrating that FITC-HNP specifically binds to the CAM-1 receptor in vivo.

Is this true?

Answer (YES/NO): YES